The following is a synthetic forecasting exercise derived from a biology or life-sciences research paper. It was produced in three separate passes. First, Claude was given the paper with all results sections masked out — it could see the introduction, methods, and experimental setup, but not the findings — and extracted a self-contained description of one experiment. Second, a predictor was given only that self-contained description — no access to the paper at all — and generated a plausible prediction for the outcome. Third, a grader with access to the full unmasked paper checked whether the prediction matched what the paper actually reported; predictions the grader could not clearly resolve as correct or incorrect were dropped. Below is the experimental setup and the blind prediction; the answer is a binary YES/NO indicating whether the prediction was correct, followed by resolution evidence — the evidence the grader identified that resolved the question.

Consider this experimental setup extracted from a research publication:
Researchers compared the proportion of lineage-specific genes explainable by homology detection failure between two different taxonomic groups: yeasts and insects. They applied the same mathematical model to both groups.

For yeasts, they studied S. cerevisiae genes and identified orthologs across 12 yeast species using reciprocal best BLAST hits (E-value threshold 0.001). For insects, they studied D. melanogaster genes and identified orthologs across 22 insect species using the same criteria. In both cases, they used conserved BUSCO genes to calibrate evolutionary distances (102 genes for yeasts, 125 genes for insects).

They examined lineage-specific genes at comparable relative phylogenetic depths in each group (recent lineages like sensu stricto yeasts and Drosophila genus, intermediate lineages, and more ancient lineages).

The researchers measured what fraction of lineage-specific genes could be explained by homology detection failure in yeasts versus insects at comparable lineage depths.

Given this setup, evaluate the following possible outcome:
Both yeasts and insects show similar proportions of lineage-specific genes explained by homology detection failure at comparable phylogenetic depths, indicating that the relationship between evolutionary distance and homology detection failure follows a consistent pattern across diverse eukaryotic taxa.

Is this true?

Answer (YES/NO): YES